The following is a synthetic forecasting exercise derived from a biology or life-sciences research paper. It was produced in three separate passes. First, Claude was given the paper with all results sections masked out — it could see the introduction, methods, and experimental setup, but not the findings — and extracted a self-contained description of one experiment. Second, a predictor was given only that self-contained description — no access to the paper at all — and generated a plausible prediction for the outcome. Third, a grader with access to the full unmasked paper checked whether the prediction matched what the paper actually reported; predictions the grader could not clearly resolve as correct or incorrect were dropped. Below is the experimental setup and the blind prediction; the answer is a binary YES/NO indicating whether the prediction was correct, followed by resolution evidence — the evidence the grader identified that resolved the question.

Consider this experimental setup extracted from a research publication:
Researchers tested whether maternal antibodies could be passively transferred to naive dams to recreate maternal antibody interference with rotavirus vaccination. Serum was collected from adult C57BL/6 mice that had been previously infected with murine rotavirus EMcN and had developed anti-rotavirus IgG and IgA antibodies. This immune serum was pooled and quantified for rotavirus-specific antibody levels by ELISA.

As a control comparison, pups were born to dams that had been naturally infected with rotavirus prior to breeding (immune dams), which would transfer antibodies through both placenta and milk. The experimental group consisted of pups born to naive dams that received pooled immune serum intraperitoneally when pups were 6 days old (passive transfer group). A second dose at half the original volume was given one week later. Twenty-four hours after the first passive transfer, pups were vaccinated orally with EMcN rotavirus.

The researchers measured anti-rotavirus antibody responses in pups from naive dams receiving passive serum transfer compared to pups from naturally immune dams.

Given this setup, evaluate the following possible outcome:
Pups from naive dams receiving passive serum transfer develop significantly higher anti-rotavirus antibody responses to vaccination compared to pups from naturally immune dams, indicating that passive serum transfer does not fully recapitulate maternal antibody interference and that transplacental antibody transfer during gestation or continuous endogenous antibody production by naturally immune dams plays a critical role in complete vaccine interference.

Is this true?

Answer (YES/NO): NO